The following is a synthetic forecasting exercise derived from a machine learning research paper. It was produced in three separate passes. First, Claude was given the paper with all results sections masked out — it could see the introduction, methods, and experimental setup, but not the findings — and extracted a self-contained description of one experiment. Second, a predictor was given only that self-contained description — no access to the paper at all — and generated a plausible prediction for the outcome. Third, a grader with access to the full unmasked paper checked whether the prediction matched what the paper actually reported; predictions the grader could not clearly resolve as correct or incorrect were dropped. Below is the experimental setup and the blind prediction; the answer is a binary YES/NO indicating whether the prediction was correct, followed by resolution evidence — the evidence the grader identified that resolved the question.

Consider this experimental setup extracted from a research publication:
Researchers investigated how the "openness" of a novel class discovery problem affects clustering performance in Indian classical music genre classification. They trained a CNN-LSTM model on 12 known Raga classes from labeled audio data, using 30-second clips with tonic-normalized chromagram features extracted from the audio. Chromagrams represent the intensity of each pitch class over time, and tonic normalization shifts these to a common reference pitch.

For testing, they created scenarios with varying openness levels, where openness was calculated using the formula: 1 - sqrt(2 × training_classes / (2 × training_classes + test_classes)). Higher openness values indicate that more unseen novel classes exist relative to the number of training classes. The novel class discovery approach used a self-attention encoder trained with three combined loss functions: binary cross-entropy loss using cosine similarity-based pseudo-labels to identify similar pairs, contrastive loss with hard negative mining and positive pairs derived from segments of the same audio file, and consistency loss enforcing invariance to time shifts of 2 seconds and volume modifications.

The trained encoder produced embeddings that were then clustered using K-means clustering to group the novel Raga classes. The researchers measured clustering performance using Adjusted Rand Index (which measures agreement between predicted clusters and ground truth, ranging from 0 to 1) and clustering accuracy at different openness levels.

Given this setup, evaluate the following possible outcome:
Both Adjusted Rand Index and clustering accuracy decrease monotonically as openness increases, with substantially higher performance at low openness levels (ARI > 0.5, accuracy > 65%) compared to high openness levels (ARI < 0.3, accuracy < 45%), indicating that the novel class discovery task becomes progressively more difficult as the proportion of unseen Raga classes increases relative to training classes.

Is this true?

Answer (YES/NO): NO